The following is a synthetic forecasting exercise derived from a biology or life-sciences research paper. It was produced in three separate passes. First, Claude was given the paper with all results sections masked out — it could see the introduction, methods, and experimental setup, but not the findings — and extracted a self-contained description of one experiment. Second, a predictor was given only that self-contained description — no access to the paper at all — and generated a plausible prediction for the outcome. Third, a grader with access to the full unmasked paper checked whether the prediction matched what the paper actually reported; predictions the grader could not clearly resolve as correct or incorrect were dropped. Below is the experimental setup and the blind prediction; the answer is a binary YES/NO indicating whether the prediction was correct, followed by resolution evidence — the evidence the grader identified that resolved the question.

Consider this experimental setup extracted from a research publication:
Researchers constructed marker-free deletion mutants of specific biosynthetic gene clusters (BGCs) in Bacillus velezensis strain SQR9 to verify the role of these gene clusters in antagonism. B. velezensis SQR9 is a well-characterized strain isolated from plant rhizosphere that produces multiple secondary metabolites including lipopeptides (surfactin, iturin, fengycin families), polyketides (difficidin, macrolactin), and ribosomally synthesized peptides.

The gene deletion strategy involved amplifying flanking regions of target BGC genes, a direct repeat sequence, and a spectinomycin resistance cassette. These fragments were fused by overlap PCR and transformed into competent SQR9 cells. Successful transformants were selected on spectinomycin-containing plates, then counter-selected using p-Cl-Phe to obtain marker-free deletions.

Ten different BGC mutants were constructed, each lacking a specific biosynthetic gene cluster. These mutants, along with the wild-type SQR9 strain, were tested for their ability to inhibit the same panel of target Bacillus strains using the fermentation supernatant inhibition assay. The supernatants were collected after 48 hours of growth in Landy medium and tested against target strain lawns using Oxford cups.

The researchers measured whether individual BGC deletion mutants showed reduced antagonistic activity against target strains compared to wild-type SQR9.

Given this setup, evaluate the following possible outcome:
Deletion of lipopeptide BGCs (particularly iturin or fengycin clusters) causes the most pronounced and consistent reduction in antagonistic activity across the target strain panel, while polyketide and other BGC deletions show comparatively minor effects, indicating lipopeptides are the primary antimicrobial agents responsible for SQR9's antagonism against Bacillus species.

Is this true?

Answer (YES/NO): NO